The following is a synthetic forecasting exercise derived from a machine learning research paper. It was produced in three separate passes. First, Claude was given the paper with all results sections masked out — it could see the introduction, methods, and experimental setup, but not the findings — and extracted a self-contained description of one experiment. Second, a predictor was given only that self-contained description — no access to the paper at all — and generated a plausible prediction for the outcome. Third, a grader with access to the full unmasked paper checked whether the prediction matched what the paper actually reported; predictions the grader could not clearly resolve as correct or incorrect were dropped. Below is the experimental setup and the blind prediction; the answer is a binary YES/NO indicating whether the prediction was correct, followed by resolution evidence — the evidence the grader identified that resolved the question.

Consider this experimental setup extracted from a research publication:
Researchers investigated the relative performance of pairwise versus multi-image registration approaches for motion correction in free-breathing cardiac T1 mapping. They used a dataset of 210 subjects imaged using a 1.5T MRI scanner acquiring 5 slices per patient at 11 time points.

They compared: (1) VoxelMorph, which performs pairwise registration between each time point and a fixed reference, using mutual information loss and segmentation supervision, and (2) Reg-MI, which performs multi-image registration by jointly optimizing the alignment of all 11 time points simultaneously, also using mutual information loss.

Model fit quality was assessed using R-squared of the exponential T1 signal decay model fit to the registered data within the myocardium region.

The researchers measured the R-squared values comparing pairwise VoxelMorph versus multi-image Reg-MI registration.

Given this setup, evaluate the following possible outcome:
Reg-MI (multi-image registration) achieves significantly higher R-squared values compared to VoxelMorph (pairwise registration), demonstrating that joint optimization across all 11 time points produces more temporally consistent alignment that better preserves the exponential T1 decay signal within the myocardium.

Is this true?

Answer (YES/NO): NO